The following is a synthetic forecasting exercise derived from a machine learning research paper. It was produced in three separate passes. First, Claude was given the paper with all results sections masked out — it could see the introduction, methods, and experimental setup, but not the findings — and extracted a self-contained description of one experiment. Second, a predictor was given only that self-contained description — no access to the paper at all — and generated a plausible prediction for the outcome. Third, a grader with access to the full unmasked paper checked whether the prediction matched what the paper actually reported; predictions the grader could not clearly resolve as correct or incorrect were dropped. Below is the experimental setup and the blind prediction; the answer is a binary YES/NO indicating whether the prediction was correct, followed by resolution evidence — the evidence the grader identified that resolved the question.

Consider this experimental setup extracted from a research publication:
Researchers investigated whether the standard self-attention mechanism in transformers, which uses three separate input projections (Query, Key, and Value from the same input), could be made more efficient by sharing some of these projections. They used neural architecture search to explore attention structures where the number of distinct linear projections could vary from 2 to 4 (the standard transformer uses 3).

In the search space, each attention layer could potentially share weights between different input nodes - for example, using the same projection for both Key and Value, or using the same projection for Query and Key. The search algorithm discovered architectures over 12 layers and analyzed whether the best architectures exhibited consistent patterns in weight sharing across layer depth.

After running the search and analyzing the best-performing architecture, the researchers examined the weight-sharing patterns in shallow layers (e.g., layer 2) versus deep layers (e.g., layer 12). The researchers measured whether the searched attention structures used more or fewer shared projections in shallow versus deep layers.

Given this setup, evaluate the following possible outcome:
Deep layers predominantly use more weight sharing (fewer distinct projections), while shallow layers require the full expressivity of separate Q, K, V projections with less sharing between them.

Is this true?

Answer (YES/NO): NO